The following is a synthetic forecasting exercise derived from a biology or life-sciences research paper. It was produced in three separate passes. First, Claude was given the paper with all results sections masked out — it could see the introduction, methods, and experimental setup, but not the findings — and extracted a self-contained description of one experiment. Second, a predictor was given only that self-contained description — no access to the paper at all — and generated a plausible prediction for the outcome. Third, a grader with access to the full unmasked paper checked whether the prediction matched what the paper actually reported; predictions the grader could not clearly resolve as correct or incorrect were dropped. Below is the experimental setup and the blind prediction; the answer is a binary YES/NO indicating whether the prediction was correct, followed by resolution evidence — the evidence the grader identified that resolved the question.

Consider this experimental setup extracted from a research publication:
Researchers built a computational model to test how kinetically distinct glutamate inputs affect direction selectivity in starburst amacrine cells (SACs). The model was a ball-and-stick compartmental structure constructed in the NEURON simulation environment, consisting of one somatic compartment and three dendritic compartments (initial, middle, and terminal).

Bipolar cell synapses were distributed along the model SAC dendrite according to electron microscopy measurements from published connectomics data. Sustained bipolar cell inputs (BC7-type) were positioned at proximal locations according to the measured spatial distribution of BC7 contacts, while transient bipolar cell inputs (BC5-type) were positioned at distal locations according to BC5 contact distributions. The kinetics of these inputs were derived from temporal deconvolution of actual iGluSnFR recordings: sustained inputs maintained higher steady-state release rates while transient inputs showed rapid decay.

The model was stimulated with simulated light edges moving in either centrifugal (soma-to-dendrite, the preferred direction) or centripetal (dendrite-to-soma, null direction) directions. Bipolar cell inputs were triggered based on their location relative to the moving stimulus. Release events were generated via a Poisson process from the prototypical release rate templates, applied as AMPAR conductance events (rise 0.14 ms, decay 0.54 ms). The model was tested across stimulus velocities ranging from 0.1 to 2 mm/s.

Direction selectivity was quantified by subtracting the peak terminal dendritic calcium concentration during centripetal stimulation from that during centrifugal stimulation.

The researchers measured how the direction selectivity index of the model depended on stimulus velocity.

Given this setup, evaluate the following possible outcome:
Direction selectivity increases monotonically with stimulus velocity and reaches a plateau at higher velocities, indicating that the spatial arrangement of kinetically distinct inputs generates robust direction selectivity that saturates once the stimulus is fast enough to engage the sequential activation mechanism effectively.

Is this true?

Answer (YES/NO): NO